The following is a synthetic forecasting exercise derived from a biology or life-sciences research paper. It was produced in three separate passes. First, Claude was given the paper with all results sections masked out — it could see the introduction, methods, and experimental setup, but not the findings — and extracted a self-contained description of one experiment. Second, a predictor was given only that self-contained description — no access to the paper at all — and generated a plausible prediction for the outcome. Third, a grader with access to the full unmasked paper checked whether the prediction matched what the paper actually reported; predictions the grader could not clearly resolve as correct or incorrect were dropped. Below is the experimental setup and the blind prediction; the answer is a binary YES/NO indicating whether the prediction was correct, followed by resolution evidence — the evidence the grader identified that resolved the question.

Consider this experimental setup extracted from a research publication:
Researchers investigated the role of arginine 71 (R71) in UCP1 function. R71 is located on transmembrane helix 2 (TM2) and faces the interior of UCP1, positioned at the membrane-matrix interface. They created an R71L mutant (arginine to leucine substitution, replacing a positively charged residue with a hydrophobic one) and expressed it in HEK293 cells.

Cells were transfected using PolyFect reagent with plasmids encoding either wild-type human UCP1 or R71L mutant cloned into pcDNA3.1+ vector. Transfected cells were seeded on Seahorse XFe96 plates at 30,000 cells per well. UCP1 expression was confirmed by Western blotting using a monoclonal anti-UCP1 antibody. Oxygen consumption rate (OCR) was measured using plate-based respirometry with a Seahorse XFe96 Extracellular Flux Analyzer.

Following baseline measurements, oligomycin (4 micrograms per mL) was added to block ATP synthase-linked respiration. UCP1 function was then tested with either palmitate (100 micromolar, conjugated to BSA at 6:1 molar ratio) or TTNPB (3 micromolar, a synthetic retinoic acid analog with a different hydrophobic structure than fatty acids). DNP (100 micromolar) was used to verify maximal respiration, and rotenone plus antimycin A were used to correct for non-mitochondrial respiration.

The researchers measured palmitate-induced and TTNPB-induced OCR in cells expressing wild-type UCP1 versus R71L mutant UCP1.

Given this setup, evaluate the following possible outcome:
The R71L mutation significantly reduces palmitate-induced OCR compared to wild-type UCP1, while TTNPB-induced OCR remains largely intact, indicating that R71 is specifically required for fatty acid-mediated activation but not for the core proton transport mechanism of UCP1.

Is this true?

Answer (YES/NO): NO